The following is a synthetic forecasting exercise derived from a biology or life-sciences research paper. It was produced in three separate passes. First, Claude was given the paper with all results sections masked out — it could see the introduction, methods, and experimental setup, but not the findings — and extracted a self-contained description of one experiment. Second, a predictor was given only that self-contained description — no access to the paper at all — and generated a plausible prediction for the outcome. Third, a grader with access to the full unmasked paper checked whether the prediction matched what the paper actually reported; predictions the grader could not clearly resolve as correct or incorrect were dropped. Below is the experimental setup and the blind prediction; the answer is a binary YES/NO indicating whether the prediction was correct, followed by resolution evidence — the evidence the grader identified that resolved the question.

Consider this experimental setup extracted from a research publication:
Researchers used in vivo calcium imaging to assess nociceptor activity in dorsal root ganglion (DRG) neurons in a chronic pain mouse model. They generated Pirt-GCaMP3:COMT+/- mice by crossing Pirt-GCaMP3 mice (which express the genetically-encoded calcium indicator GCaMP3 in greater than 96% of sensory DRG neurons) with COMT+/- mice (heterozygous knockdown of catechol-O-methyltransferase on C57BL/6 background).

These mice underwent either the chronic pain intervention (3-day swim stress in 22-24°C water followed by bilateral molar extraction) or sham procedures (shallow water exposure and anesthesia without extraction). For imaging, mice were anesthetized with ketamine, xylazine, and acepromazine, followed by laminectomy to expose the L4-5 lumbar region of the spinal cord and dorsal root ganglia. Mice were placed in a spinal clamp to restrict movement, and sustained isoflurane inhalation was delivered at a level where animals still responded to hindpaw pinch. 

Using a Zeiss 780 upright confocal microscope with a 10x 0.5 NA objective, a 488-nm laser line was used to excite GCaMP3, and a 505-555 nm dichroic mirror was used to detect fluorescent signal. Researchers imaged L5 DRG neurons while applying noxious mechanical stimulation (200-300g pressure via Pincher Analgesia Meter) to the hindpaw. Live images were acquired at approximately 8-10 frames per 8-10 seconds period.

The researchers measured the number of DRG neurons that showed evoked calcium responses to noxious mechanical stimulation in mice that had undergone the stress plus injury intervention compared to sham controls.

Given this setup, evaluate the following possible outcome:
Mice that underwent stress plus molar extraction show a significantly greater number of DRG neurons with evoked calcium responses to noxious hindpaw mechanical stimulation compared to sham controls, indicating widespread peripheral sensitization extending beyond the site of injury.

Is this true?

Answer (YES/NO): YES